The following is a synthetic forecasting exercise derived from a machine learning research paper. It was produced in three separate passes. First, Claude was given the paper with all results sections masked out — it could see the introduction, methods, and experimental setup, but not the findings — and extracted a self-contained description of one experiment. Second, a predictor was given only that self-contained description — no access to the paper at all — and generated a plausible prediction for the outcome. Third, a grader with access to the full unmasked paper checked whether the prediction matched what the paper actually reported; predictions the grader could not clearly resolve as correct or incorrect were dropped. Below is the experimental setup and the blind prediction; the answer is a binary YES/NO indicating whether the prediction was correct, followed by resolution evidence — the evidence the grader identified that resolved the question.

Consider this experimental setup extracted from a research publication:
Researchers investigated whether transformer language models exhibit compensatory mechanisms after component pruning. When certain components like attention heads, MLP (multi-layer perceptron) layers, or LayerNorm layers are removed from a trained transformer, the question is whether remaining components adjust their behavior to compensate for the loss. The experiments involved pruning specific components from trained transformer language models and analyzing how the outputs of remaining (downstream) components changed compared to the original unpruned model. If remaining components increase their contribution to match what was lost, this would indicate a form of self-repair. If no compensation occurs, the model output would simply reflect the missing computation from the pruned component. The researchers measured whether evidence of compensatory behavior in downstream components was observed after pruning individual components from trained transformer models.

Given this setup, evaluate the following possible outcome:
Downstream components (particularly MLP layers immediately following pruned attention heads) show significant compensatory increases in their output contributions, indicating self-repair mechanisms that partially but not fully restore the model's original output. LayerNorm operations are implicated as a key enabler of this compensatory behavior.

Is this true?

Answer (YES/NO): NO